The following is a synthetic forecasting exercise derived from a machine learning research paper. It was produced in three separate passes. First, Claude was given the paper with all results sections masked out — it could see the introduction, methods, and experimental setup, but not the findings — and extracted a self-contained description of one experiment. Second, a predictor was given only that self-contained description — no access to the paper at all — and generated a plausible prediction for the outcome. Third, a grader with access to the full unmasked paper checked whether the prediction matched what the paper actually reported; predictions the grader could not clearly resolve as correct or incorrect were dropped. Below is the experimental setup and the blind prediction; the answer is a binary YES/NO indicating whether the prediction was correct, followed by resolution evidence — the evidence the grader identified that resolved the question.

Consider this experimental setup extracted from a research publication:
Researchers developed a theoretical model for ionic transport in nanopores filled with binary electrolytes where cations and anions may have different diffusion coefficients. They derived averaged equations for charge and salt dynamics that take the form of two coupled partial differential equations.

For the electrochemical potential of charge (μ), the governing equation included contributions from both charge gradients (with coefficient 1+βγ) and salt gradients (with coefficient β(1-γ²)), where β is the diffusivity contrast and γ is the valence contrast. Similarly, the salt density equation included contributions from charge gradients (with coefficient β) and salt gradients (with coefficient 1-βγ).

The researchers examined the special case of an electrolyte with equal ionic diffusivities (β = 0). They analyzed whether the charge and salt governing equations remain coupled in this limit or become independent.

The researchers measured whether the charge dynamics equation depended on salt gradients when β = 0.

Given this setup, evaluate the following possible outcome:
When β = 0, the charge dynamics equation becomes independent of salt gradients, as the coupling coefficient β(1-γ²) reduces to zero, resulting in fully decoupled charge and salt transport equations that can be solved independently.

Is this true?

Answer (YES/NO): YES